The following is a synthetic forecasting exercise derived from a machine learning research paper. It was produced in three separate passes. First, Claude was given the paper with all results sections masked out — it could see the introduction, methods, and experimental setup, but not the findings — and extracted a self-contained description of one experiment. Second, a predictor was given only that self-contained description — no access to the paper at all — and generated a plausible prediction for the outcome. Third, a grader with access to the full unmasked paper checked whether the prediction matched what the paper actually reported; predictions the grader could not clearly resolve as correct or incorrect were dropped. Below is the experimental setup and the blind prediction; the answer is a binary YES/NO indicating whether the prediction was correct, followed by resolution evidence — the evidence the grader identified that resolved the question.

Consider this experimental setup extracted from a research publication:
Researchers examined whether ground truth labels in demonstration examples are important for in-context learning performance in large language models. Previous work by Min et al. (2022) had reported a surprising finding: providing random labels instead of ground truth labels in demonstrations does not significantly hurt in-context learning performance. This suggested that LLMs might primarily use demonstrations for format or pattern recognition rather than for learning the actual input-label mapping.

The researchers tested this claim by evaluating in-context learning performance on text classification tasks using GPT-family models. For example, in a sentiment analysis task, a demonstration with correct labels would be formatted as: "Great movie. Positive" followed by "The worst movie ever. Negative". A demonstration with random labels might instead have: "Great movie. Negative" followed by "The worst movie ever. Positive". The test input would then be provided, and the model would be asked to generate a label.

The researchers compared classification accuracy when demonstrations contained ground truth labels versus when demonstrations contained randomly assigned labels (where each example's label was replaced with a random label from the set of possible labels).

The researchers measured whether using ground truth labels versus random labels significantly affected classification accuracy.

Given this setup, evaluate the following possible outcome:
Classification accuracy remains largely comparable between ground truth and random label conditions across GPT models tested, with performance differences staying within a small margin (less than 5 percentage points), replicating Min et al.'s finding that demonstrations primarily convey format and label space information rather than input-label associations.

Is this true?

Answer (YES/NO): NO